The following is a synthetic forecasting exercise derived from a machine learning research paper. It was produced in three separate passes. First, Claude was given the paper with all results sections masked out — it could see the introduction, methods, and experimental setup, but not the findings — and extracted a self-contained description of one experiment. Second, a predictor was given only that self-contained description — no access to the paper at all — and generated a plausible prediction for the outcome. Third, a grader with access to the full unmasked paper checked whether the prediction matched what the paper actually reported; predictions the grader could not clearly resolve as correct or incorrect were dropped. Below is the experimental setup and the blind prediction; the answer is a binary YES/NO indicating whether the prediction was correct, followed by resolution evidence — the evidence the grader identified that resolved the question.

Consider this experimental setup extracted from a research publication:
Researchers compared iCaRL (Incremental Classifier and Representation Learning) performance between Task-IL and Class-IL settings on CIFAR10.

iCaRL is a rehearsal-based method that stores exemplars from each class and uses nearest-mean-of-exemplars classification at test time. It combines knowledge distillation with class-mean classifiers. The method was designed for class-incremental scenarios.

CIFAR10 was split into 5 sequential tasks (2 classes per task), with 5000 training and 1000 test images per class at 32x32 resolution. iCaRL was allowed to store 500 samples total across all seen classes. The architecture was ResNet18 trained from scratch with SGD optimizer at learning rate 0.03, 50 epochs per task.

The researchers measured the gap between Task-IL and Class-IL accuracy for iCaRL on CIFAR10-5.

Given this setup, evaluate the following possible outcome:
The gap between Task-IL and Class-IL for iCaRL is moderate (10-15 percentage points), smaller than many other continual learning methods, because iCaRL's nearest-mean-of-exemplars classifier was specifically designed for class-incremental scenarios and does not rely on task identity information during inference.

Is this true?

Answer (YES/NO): NO